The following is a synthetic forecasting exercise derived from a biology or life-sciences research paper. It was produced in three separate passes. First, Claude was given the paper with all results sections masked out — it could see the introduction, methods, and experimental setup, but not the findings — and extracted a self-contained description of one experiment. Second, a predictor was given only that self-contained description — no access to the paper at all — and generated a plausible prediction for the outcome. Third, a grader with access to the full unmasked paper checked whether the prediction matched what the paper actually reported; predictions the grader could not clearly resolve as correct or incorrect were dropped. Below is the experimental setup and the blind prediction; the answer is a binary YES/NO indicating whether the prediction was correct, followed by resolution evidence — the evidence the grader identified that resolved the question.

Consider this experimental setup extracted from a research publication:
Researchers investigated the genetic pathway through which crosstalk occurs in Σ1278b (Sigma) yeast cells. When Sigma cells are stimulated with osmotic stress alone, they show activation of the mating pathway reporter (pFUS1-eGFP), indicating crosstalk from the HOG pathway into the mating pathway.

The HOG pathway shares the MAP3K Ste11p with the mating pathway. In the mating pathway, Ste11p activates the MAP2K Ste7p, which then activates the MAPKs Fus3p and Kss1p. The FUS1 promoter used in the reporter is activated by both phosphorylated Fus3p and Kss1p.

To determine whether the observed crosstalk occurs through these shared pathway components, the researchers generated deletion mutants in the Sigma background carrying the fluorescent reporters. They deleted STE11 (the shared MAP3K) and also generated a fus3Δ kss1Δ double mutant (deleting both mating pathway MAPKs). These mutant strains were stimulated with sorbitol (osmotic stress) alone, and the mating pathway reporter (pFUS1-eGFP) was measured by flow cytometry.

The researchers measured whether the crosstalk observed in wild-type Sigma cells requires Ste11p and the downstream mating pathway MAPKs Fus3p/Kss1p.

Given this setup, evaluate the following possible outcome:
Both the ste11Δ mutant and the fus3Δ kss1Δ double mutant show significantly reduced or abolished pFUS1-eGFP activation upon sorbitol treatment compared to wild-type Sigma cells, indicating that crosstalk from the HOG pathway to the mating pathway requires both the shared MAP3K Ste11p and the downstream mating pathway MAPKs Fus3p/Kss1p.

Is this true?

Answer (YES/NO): YES